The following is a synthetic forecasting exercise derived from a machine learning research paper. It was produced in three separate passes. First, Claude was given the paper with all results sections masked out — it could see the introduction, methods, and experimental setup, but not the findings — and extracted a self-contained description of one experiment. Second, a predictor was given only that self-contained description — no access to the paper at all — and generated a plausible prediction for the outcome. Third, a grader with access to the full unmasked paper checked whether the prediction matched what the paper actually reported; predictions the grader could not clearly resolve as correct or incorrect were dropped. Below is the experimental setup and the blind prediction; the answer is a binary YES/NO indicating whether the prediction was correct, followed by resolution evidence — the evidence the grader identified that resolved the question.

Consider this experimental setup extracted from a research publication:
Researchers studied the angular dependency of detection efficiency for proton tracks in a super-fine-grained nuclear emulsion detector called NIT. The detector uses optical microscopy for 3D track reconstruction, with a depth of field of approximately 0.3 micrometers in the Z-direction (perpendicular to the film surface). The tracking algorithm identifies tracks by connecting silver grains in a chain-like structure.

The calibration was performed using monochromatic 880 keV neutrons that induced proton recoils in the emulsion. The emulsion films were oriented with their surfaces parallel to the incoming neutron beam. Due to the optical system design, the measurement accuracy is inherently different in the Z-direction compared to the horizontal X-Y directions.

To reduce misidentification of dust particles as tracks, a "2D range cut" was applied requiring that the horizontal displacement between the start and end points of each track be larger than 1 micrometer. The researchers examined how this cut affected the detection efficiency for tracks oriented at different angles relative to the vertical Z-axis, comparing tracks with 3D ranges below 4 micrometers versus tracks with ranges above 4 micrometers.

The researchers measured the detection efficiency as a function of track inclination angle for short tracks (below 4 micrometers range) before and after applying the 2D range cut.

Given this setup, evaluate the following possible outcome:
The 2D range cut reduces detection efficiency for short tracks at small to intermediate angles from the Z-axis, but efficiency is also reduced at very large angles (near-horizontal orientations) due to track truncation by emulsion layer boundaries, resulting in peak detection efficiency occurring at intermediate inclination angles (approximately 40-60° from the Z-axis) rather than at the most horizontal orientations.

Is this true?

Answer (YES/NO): NO